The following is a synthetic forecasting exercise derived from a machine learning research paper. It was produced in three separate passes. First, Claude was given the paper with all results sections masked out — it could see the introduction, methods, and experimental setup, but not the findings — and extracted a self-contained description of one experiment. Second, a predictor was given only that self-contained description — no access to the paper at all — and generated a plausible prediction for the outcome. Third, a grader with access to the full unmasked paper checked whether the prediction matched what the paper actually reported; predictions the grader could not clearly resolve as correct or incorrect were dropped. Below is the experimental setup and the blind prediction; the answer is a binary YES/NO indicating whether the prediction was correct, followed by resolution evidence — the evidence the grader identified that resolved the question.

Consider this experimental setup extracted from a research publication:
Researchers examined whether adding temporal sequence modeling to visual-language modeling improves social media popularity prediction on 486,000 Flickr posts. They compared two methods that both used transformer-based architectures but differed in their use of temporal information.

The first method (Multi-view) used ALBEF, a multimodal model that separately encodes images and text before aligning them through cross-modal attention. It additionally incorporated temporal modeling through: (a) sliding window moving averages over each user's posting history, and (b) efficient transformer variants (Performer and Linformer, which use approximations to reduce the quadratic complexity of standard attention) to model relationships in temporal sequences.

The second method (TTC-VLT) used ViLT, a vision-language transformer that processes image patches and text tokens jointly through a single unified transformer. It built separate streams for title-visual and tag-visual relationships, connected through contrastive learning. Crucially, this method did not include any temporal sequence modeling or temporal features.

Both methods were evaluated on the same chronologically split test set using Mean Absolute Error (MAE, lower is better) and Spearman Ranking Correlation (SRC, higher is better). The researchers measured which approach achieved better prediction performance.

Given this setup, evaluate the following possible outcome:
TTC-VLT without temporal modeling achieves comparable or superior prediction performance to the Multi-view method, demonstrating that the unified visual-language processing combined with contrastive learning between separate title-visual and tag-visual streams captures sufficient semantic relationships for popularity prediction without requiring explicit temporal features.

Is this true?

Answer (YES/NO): YES